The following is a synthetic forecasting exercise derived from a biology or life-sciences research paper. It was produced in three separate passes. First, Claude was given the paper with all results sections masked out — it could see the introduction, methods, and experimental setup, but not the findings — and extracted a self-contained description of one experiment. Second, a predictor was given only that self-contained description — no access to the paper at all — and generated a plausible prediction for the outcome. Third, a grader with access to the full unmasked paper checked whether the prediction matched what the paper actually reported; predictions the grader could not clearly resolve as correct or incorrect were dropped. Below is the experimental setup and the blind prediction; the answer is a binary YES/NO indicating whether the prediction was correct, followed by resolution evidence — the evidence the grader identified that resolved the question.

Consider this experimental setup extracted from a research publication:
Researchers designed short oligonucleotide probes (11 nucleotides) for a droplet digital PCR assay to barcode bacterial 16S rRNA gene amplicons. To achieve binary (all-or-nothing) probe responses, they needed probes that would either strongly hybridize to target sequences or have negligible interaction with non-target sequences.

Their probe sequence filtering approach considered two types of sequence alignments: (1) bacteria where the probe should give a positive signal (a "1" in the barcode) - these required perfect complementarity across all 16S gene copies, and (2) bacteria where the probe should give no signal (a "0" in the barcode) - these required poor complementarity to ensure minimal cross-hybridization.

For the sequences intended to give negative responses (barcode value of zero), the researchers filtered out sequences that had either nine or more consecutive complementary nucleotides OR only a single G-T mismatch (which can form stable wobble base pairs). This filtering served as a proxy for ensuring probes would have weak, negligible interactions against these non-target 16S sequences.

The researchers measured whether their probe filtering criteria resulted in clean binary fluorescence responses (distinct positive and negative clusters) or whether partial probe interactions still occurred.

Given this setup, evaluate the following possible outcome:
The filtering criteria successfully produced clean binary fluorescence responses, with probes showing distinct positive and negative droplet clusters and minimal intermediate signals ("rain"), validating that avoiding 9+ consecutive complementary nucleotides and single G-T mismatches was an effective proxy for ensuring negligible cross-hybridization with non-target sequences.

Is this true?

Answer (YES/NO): NO